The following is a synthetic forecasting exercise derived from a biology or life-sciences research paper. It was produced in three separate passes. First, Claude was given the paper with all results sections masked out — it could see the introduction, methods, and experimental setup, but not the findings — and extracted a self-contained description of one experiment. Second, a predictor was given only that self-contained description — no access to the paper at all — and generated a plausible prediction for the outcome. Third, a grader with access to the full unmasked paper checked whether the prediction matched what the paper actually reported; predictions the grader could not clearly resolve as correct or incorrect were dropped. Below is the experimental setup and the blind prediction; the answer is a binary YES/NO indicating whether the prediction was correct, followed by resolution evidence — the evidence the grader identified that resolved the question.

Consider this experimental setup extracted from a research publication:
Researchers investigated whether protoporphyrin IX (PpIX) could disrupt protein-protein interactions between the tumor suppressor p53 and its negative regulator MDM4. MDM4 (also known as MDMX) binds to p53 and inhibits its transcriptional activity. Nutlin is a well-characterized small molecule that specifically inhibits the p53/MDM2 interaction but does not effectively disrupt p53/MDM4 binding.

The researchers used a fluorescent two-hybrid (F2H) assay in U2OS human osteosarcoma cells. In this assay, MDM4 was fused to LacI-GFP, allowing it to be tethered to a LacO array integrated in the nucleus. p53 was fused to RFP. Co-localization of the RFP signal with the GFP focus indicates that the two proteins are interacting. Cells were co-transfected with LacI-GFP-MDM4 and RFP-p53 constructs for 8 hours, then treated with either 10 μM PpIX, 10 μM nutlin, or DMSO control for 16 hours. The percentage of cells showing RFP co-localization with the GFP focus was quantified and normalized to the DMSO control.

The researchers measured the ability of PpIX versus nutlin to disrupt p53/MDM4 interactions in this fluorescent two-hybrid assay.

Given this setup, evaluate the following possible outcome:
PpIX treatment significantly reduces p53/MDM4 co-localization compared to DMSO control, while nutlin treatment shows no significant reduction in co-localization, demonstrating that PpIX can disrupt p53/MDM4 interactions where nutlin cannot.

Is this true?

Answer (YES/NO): YES